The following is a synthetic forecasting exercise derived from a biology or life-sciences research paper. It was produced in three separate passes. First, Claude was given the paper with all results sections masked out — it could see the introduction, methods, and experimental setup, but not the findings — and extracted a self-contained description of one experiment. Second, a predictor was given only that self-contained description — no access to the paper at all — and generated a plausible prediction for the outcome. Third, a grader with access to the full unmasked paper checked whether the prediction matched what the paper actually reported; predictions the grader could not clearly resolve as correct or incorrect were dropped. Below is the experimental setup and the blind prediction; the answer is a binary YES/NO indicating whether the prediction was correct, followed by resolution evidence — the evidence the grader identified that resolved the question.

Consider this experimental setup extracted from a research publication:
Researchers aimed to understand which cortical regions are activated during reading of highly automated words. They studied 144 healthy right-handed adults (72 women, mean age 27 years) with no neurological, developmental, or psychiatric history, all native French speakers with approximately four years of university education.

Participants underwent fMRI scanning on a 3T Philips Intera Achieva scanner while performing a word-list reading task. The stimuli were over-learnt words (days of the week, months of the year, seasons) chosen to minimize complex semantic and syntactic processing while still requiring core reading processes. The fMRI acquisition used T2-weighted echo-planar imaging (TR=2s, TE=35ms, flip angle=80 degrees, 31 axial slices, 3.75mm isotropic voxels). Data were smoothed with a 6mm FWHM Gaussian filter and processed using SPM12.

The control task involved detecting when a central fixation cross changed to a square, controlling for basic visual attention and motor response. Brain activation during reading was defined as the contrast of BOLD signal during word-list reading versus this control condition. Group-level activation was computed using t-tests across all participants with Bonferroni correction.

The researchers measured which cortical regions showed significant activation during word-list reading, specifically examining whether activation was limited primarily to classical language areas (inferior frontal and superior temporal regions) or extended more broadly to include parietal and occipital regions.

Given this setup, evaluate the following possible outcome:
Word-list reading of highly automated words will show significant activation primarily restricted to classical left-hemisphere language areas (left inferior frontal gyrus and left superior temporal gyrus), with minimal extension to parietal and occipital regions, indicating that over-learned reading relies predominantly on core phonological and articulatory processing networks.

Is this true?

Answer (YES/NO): NO